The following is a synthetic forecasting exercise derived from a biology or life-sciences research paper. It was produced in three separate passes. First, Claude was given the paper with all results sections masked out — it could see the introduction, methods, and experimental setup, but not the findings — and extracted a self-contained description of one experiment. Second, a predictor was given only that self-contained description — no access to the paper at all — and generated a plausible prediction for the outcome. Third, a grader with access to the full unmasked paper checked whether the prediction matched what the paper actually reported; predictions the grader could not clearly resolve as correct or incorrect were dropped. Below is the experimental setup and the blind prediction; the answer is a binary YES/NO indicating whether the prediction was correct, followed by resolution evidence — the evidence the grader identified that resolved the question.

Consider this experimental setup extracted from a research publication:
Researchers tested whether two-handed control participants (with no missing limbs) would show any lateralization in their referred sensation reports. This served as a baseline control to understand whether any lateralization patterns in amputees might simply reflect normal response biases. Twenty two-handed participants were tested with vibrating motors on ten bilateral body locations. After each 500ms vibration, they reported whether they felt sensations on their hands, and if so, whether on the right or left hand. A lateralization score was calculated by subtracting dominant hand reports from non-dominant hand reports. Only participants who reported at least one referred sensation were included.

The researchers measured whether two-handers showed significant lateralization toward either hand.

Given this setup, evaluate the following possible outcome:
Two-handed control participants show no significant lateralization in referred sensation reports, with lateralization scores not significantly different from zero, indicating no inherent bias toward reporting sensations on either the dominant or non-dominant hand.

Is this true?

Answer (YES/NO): YES